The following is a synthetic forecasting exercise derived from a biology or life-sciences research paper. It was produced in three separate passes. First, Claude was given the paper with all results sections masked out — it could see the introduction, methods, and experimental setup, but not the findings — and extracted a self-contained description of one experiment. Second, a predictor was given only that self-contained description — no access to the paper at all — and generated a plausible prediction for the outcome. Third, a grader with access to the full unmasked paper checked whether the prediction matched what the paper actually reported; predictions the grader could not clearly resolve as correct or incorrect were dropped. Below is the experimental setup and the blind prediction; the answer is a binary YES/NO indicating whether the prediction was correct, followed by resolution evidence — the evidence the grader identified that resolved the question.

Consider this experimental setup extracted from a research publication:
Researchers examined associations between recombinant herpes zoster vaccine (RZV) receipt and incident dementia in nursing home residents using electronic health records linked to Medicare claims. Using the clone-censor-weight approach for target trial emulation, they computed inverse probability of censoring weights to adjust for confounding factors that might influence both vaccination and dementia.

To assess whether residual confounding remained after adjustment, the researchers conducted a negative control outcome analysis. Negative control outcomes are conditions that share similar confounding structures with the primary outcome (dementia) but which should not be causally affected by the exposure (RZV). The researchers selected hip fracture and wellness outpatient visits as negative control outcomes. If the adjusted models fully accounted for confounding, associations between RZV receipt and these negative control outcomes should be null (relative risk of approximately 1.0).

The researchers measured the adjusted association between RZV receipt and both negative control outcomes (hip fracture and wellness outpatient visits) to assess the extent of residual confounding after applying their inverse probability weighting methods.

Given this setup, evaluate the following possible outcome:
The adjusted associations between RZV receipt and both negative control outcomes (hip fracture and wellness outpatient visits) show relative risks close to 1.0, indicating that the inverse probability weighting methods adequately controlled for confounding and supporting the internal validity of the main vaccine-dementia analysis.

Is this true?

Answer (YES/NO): NO